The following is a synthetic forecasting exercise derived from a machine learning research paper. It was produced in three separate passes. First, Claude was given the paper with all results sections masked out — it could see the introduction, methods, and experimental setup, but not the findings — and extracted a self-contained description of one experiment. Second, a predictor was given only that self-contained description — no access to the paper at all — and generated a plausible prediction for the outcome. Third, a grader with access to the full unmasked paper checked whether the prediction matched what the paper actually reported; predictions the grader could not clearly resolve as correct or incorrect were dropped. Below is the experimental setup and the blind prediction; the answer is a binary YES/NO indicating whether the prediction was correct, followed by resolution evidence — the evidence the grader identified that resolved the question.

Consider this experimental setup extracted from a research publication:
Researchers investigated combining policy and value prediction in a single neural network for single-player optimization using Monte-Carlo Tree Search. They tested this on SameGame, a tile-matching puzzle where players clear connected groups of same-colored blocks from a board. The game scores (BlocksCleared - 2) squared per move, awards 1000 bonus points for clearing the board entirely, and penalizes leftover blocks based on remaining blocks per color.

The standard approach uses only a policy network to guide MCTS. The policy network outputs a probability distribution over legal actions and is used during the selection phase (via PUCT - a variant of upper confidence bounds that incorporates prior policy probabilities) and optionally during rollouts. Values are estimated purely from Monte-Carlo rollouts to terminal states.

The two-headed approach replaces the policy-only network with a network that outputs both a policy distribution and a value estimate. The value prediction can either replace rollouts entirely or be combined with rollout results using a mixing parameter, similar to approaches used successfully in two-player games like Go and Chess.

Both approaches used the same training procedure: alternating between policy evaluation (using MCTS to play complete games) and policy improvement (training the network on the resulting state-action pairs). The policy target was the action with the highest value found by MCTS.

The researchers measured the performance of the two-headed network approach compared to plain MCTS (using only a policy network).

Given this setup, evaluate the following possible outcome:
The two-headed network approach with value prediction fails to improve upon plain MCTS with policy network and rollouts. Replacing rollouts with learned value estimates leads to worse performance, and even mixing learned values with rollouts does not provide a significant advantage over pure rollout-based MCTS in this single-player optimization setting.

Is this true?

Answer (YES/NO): YES